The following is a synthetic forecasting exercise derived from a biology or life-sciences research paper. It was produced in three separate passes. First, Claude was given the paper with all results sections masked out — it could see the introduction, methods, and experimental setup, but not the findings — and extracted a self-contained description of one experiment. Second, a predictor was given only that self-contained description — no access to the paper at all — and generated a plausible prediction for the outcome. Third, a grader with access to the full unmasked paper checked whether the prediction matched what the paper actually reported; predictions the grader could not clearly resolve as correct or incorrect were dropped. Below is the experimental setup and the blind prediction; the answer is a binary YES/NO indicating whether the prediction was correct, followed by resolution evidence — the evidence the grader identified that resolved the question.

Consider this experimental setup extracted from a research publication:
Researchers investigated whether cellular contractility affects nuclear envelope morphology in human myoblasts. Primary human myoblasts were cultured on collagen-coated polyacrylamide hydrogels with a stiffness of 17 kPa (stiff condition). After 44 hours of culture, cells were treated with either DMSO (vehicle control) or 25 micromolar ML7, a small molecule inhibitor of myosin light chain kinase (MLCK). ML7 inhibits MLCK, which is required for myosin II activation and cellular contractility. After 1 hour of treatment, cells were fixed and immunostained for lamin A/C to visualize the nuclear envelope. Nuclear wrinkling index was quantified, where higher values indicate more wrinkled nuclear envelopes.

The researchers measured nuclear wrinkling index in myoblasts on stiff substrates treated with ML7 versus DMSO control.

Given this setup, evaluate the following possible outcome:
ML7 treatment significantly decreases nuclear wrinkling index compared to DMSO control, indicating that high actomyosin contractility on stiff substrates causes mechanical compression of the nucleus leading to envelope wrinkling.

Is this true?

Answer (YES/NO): NO